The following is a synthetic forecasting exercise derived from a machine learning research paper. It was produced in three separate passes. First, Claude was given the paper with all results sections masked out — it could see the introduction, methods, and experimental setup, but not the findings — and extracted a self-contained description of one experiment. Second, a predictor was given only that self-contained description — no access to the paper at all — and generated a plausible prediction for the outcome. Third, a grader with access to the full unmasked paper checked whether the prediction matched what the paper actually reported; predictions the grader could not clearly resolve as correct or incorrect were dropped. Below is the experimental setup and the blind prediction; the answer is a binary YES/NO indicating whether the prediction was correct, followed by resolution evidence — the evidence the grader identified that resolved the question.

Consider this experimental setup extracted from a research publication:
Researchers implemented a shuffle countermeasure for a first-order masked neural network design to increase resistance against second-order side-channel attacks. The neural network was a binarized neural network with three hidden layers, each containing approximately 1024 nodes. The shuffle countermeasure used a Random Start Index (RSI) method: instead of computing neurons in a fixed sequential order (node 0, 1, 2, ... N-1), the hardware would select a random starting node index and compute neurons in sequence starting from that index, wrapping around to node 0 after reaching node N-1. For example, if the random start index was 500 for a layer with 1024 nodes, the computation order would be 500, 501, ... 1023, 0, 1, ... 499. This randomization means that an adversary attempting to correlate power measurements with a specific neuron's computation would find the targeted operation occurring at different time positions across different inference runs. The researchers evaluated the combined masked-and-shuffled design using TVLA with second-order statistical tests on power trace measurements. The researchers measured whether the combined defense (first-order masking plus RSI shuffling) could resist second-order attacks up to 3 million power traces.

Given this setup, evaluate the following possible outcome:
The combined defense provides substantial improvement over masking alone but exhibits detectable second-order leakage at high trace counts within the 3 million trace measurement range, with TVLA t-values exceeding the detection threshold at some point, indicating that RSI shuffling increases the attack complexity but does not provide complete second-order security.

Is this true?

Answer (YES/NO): NO